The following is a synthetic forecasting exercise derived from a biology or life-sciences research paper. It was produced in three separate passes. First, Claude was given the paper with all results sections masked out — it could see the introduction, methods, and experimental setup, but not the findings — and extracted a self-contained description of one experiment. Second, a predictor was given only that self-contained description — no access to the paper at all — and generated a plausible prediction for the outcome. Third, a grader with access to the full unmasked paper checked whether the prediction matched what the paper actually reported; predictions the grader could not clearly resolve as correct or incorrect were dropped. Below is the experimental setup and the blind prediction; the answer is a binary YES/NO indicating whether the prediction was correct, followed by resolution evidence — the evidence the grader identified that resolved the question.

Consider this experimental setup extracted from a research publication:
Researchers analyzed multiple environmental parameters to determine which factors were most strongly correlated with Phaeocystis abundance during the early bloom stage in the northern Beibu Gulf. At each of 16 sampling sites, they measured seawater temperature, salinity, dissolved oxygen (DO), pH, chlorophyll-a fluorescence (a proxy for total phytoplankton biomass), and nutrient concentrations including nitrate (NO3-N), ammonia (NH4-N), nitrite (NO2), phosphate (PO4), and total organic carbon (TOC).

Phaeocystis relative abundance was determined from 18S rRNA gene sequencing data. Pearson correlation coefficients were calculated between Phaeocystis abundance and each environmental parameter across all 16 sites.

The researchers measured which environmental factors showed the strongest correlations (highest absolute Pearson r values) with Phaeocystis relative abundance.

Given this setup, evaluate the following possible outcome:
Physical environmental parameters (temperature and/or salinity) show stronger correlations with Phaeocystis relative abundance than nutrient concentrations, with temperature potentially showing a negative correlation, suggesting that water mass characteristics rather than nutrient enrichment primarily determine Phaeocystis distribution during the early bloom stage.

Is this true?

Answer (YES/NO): NO